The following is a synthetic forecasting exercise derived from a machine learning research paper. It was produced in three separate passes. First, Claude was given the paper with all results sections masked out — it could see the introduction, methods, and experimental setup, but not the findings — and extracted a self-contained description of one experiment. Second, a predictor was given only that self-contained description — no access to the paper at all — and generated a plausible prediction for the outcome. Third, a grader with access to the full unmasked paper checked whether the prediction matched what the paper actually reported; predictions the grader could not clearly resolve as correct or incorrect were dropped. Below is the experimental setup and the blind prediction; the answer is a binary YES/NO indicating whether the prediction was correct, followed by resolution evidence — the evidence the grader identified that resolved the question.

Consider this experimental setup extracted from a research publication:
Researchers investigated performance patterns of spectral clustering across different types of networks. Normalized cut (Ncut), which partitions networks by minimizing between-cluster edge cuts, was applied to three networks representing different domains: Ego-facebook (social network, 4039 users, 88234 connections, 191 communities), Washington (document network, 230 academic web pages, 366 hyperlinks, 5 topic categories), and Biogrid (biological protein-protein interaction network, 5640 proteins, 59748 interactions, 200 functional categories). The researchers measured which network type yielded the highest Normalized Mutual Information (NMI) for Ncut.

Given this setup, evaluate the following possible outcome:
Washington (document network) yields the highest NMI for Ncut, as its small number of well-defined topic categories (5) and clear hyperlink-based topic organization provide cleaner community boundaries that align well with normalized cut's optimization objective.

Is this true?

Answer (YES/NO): NO